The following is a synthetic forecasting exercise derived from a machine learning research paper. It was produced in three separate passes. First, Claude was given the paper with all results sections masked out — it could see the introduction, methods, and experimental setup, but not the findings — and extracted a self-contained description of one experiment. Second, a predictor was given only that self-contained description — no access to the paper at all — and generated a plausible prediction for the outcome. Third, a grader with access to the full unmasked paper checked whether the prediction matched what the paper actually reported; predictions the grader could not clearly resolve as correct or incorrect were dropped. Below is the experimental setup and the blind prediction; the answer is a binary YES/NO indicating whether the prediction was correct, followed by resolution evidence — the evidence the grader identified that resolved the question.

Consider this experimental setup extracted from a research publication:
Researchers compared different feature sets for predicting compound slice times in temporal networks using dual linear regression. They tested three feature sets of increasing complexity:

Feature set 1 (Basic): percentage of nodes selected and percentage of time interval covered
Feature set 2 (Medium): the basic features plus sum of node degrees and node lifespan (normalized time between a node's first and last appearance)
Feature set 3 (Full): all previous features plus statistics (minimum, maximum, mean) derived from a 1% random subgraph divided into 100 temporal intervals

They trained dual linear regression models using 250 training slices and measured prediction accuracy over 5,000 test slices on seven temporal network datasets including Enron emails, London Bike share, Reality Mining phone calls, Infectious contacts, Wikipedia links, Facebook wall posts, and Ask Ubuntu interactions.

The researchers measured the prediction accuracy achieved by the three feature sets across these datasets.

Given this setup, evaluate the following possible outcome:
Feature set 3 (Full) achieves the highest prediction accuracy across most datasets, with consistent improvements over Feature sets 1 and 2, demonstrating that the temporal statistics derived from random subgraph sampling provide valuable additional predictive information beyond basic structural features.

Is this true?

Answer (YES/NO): NO